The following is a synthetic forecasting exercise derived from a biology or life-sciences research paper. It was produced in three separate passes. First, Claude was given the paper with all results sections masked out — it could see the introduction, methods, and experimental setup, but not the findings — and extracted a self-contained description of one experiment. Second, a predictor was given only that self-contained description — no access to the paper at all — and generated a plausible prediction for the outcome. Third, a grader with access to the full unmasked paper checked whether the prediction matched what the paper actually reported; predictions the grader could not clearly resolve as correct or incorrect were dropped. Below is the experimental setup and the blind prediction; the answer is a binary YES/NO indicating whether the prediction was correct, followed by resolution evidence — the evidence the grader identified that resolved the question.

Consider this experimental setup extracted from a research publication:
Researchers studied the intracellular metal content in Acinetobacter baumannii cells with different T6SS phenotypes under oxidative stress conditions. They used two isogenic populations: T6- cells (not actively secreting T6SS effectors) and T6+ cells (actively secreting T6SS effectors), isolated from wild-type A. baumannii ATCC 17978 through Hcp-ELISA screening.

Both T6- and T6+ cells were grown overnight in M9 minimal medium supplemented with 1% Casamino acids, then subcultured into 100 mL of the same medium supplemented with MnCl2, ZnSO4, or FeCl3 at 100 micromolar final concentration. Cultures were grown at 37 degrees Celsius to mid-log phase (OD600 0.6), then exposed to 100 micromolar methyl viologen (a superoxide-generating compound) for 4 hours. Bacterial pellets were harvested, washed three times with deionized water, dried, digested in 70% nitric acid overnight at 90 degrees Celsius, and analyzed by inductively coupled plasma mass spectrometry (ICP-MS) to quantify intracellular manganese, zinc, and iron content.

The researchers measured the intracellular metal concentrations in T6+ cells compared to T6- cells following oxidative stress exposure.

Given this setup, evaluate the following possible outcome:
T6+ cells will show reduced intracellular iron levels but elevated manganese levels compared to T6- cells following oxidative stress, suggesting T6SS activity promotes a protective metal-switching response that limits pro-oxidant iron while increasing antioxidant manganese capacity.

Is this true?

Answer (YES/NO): NO